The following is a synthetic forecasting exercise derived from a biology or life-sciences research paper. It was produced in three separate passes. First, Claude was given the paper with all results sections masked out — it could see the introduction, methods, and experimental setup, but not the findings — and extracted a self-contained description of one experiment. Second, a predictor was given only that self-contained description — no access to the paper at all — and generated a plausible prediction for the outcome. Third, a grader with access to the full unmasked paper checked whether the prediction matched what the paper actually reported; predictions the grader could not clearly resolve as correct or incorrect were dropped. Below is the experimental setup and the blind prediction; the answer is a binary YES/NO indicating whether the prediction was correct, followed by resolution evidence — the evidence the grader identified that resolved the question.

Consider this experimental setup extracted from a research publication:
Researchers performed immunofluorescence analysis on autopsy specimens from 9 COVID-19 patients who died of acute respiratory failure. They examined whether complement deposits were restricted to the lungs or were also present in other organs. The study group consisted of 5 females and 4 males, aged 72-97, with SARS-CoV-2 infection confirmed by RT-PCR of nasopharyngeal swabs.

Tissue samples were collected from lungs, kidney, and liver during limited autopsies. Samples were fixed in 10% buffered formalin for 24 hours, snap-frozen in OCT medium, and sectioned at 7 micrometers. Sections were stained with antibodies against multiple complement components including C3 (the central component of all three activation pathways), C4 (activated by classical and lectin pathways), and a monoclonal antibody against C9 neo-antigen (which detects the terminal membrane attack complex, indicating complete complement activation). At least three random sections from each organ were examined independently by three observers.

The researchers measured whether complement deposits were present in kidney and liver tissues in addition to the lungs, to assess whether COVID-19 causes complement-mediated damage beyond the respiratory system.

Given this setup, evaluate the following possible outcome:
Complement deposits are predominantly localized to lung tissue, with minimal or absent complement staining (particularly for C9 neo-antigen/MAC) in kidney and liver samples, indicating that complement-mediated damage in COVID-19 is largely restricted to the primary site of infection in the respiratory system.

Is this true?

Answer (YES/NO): NO